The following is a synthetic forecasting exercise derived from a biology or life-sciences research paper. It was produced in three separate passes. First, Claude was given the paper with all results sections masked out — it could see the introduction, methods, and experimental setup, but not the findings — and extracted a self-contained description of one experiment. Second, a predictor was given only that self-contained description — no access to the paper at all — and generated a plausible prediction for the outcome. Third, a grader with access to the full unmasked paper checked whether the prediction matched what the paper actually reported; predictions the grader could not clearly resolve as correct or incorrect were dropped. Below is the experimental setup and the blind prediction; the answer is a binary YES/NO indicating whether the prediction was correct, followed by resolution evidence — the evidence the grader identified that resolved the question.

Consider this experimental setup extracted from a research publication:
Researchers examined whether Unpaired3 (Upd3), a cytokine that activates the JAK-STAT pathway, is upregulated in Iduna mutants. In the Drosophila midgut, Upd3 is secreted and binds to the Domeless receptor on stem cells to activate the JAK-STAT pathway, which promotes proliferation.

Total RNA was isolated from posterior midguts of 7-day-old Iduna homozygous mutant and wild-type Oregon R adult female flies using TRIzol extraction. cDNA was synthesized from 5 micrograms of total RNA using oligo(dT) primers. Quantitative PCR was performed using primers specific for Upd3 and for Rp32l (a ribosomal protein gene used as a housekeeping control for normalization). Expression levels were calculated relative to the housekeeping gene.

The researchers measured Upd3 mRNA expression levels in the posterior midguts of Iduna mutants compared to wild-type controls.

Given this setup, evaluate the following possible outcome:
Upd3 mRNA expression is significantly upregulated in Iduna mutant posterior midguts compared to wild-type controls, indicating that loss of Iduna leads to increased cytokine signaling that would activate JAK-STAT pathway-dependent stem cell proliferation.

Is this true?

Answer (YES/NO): YES